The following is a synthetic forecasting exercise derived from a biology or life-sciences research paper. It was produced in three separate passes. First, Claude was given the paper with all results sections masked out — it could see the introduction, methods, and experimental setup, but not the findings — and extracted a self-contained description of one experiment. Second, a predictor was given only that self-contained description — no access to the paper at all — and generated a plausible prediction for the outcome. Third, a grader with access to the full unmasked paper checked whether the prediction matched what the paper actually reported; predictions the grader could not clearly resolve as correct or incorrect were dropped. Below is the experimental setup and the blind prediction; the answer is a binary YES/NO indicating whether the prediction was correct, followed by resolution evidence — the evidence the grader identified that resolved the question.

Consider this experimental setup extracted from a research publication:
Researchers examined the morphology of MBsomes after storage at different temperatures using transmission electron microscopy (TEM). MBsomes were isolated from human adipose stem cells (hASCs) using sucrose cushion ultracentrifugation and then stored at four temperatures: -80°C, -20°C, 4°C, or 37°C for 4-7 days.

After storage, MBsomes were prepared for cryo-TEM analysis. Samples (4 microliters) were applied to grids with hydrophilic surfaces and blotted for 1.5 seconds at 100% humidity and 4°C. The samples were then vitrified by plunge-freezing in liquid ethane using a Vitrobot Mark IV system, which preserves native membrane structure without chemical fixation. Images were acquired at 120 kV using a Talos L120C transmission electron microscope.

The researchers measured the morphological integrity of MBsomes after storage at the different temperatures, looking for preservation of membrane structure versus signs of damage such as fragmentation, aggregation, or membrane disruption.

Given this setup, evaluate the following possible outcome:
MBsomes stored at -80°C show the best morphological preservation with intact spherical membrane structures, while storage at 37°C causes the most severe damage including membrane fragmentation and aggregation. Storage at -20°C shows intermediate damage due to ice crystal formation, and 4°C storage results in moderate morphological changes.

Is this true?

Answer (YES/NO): NO